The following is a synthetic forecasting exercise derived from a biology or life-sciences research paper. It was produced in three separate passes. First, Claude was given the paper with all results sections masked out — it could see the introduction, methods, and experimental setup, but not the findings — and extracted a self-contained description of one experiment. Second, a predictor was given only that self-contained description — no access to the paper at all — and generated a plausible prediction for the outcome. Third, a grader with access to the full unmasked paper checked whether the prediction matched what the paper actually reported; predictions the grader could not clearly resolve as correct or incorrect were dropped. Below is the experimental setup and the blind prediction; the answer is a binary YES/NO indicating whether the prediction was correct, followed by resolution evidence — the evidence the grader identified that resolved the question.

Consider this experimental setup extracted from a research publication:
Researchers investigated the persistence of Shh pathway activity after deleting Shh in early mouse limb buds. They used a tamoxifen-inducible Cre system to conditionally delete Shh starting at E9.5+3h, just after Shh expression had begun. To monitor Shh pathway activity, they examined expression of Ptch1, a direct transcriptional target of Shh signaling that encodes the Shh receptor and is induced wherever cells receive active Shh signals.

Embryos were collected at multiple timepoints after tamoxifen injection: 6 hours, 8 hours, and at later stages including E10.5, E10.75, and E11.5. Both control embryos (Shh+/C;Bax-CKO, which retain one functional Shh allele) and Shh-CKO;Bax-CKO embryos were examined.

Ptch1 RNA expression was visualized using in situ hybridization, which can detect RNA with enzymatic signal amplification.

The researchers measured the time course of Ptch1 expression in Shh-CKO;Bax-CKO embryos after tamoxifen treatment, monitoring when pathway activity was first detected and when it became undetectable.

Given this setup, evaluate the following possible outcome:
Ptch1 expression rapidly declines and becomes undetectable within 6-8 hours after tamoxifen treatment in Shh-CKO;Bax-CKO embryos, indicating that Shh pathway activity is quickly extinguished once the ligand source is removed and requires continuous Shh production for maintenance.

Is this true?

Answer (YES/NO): YES